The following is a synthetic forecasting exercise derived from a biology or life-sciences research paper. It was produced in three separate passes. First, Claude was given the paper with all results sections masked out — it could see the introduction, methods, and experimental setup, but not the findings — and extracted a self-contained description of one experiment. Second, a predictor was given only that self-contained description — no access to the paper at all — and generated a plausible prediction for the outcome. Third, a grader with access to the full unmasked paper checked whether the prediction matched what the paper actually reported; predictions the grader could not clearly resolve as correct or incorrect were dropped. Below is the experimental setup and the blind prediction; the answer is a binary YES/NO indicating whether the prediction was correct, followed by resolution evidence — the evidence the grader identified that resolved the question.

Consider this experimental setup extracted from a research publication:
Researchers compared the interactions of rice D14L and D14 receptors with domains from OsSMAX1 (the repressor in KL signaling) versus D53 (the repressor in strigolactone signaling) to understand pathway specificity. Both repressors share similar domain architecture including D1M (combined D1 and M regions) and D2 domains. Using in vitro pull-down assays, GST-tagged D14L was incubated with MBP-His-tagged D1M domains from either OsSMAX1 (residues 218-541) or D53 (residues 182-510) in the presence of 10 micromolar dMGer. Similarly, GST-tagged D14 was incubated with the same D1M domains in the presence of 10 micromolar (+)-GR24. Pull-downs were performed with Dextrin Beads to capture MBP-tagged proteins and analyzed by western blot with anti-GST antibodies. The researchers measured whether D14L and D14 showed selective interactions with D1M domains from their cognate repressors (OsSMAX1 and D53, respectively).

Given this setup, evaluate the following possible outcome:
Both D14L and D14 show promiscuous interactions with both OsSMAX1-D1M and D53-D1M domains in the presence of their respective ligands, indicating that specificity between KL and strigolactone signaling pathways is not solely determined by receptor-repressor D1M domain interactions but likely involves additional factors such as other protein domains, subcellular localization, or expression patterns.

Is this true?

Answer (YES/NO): NO